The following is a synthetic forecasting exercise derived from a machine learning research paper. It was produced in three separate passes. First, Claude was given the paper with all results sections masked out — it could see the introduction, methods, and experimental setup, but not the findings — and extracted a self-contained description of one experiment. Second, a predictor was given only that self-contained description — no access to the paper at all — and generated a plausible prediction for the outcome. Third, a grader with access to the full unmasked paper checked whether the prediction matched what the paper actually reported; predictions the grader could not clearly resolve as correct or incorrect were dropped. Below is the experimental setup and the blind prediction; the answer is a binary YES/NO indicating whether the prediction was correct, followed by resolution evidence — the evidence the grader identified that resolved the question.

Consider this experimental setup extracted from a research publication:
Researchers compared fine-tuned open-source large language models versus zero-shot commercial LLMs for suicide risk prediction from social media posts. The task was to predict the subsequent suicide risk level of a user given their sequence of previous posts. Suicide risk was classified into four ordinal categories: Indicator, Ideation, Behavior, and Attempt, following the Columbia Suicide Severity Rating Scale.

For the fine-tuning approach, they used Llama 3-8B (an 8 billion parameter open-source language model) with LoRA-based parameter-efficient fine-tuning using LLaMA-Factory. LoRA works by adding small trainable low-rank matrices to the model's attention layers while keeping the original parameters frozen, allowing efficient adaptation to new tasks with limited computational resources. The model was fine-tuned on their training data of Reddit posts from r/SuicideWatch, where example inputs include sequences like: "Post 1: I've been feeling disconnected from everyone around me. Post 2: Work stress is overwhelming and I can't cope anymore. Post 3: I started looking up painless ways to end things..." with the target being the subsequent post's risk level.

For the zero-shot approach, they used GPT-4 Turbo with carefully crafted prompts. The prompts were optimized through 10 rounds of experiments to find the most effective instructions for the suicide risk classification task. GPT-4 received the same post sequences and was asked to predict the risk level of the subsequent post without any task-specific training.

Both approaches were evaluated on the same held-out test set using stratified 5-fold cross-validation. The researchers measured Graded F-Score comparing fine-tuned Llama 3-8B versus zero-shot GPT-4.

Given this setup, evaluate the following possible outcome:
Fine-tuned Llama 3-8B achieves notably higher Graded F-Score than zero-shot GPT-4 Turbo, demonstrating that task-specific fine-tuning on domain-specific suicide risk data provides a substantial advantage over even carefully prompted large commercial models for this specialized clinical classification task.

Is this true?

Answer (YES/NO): YES